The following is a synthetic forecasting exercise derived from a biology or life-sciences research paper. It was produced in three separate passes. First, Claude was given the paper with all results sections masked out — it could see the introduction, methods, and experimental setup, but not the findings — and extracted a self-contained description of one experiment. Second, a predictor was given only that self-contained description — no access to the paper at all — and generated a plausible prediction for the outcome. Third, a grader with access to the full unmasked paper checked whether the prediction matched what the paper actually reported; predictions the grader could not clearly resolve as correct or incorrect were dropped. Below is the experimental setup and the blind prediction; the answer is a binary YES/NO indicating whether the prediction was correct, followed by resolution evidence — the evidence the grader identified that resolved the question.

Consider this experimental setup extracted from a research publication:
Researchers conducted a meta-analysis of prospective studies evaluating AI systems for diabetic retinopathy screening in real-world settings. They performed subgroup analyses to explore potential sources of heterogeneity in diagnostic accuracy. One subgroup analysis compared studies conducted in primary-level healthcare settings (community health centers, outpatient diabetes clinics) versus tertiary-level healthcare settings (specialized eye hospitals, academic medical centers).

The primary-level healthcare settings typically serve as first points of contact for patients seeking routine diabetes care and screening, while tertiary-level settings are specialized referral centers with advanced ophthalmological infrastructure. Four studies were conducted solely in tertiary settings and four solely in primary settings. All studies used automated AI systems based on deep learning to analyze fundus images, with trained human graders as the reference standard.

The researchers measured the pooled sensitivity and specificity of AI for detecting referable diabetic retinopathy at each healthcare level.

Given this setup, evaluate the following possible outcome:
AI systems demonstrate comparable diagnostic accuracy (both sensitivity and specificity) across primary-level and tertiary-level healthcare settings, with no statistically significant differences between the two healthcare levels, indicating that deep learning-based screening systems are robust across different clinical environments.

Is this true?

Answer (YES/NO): NO